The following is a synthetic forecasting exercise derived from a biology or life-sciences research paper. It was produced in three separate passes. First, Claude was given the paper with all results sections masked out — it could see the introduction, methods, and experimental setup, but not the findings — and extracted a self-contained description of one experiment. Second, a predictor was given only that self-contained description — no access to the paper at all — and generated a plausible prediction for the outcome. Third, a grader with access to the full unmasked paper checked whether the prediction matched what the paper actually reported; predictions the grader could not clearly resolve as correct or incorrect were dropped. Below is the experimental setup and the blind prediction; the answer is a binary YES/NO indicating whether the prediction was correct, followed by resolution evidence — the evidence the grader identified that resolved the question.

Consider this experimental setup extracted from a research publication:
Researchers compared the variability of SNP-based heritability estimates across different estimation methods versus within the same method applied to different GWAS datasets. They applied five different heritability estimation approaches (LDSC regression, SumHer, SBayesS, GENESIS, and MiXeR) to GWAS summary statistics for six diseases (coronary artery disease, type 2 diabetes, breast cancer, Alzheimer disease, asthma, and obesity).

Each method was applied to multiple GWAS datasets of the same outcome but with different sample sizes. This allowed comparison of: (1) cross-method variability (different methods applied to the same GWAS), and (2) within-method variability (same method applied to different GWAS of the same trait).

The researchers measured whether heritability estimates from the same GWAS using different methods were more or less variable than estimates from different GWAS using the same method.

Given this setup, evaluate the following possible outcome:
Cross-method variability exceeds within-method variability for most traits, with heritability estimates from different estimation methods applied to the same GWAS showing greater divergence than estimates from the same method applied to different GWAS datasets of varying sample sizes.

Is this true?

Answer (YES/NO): NO